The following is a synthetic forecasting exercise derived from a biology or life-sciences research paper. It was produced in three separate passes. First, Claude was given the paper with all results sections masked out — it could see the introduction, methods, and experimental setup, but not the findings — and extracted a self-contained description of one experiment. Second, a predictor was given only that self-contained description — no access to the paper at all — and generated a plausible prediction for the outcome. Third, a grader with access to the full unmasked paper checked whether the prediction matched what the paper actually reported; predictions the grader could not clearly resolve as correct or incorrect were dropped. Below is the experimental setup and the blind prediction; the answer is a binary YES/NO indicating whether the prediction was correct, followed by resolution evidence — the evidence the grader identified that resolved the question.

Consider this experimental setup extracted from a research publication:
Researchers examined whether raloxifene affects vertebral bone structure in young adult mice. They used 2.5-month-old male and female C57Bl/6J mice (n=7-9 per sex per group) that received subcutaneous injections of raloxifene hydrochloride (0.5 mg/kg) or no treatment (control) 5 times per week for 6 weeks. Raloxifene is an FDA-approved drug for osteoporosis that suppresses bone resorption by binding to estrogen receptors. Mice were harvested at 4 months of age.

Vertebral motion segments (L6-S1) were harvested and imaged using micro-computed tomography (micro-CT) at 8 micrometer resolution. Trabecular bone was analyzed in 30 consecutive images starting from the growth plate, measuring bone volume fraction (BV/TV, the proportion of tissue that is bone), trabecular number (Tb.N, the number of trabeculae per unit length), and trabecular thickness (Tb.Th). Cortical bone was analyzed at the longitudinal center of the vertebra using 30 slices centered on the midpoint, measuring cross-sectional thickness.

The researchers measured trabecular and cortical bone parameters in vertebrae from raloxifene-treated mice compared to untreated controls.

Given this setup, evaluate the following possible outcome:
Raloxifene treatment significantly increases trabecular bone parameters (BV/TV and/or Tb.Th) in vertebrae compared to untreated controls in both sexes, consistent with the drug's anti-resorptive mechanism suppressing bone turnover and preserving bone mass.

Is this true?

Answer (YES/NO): YES